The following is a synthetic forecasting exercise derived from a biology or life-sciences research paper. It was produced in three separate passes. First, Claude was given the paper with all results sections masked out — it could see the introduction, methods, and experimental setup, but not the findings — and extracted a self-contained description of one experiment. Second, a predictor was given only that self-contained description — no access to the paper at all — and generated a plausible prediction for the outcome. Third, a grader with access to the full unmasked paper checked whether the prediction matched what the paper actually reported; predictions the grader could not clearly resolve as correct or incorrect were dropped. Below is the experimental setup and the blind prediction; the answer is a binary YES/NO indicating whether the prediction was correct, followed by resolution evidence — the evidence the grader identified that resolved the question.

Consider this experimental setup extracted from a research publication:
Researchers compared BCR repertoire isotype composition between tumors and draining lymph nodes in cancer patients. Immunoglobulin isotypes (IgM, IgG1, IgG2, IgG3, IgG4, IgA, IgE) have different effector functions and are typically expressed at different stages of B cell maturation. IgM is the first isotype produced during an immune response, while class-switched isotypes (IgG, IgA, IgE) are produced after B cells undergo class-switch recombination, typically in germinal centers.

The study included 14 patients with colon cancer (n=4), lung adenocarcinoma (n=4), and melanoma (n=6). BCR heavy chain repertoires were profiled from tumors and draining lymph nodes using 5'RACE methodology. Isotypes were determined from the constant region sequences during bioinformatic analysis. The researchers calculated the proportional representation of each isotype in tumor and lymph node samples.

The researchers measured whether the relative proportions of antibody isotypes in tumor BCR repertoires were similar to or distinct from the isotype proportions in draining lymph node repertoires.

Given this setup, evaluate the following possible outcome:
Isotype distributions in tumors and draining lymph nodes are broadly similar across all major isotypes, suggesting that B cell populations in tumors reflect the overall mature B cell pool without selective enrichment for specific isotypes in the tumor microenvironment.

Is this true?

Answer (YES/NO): YES